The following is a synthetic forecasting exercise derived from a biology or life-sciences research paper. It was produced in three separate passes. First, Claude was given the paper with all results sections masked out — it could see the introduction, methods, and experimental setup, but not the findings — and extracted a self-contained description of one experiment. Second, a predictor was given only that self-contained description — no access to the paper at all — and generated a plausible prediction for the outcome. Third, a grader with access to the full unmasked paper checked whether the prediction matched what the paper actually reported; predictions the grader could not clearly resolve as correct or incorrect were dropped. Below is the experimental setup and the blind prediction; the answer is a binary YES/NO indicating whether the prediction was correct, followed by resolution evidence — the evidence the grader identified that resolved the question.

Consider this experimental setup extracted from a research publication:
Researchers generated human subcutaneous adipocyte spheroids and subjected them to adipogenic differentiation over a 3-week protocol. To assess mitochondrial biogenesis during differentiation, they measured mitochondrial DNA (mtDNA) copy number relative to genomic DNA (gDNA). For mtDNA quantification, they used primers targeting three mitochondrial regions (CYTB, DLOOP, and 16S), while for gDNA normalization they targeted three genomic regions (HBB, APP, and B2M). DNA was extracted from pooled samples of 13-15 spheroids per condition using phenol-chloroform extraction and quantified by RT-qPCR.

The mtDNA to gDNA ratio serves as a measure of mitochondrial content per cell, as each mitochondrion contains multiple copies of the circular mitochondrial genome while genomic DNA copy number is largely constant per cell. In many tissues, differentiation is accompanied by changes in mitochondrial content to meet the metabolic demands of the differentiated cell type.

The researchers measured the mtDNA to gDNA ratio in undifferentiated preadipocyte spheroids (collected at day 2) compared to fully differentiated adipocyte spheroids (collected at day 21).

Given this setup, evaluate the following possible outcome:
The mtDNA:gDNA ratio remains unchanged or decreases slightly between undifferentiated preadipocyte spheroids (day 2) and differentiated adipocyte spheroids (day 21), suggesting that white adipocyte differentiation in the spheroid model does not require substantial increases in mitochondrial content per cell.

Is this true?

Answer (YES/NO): NO